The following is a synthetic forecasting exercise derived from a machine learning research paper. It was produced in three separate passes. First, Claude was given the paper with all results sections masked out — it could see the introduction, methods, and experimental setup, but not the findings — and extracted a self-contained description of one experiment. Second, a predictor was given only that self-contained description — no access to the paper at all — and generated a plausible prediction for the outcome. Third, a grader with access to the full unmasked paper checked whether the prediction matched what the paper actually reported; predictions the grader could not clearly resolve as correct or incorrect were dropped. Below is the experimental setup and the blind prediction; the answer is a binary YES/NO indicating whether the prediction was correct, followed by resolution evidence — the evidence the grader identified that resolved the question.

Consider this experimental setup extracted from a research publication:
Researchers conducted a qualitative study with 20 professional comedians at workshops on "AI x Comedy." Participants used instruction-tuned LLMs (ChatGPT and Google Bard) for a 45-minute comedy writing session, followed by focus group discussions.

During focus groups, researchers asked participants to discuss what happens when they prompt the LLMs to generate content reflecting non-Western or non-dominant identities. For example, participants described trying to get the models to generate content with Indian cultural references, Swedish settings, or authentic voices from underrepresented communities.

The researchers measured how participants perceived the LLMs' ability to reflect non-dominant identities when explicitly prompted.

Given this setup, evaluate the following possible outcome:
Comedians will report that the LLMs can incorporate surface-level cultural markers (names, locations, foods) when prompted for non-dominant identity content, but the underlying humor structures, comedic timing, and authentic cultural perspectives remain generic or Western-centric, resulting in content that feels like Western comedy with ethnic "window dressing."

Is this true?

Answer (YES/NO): NO